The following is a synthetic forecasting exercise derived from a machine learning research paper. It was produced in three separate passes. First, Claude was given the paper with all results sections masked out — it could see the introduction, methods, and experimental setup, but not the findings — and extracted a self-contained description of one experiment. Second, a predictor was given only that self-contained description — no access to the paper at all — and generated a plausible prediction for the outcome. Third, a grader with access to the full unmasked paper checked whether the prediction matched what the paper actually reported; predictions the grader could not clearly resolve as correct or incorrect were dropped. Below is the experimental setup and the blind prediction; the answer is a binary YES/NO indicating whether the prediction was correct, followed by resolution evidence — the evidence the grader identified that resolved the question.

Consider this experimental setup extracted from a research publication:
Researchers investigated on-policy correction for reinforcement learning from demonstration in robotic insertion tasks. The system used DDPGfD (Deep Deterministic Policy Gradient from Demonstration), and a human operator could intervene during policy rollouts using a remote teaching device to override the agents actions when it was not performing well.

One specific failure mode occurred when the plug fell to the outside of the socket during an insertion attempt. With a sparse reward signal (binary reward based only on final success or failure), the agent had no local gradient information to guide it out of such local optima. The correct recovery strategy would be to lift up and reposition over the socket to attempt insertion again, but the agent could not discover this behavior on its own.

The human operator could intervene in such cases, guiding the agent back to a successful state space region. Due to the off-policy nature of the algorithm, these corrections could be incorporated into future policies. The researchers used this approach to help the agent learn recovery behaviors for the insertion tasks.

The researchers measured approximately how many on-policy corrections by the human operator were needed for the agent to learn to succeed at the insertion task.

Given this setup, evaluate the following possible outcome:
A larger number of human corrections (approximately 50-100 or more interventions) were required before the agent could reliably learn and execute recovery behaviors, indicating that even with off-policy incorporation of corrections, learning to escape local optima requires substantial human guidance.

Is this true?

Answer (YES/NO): NO